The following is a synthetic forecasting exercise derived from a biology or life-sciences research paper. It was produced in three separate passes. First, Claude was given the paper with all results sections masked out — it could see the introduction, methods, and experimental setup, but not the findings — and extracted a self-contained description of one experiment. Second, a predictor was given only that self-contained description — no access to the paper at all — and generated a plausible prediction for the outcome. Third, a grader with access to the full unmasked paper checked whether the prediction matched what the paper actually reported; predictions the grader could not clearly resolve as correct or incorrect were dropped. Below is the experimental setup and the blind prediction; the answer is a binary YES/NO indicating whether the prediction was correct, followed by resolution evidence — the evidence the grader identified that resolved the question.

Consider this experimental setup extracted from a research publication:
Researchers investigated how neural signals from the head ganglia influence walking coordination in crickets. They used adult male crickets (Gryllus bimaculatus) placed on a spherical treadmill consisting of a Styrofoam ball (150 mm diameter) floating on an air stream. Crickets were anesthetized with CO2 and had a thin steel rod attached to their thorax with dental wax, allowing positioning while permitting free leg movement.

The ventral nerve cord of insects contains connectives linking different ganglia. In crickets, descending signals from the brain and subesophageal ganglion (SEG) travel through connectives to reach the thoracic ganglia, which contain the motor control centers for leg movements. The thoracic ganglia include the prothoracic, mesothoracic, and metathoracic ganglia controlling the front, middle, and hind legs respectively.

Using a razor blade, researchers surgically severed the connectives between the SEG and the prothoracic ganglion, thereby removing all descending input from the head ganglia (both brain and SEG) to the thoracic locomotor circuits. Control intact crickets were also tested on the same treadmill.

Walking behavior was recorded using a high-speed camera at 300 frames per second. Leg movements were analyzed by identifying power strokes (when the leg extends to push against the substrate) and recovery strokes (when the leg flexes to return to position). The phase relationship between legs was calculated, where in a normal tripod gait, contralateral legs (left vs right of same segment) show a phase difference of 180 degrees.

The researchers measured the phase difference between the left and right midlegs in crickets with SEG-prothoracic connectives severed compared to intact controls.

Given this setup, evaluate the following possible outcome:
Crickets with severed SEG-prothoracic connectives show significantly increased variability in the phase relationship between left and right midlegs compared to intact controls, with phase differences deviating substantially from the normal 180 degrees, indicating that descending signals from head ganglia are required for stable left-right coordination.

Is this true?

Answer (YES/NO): NO